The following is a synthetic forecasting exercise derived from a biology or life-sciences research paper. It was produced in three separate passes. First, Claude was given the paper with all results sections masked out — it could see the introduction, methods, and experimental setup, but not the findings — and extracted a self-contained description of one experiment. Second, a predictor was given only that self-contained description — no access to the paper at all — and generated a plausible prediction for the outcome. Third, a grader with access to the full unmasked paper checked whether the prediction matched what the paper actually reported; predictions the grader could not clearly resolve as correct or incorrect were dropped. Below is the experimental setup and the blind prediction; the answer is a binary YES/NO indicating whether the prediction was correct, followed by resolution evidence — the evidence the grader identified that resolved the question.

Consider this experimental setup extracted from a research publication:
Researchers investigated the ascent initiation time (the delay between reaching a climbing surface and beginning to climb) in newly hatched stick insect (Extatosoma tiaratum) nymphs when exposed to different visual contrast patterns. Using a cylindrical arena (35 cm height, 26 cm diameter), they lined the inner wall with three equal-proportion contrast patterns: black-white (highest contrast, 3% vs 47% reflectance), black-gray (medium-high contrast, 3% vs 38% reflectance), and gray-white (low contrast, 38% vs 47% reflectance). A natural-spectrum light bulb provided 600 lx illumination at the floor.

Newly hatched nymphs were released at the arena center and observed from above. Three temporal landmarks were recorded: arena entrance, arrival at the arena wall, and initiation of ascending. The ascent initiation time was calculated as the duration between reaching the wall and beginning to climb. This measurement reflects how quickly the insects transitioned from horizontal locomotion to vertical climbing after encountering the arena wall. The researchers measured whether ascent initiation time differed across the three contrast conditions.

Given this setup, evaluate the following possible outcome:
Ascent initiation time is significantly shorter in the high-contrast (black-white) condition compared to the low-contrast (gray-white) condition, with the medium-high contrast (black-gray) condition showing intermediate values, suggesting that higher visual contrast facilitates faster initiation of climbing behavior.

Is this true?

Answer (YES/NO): NO